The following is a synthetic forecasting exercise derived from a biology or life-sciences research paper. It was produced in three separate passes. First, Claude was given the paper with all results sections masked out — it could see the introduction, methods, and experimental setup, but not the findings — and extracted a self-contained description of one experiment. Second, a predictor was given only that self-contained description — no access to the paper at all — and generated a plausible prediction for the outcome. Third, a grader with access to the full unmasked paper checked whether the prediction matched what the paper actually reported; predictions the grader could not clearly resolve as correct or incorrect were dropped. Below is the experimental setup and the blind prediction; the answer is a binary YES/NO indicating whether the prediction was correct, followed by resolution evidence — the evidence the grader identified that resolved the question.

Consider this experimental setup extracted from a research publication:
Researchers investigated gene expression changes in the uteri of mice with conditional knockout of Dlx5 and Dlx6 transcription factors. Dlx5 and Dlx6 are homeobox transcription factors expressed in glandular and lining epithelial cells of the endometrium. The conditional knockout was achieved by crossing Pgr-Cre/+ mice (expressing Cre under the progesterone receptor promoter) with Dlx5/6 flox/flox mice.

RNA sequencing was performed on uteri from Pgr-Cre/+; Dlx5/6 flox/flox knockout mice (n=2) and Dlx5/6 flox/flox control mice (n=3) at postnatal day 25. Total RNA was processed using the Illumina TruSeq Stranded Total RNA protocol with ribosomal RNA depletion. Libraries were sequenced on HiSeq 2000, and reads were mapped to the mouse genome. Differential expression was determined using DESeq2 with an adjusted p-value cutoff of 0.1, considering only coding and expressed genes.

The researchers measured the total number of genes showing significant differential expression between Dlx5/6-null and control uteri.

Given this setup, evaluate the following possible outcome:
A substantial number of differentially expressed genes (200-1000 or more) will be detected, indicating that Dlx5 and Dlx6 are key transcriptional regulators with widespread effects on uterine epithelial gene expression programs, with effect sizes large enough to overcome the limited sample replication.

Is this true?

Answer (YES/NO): YES